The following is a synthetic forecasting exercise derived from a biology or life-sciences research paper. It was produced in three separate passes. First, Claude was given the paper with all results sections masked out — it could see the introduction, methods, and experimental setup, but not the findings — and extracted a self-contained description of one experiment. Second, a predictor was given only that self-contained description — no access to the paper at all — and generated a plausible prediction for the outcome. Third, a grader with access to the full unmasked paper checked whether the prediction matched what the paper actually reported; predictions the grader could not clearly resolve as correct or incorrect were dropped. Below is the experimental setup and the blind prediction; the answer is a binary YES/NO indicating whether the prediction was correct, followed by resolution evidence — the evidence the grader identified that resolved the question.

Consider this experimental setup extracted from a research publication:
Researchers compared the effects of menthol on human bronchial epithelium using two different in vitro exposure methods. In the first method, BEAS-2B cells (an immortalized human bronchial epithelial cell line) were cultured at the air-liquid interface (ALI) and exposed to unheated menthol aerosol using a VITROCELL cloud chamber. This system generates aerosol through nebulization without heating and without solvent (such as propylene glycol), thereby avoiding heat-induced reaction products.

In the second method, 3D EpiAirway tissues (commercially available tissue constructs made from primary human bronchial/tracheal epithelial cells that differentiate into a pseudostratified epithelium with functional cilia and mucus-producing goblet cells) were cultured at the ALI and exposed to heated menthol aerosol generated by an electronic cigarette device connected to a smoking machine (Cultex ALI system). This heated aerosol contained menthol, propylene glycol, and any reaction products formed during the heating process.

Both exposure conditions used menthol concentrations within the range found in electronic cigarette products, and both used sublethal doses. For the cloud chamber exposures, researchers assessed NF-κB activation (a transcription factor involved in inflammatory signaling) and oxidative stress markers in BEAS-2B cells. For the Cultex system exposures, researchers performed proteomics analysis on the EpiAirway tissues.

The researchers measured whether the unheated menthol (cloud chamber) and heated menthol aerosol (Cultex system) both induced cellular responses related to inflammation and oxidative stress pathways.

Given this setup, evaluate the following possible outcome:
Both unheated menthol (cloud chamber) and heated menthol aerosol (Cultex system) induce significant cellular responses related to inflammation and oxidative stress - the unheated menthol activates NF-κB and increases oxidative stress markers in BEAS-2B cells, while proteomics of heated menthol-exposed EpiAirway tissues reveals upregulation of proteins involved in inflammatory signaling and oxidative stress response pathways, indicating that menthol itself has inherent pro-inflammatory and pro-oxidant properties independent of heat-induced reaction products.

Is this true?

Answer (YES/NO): YES